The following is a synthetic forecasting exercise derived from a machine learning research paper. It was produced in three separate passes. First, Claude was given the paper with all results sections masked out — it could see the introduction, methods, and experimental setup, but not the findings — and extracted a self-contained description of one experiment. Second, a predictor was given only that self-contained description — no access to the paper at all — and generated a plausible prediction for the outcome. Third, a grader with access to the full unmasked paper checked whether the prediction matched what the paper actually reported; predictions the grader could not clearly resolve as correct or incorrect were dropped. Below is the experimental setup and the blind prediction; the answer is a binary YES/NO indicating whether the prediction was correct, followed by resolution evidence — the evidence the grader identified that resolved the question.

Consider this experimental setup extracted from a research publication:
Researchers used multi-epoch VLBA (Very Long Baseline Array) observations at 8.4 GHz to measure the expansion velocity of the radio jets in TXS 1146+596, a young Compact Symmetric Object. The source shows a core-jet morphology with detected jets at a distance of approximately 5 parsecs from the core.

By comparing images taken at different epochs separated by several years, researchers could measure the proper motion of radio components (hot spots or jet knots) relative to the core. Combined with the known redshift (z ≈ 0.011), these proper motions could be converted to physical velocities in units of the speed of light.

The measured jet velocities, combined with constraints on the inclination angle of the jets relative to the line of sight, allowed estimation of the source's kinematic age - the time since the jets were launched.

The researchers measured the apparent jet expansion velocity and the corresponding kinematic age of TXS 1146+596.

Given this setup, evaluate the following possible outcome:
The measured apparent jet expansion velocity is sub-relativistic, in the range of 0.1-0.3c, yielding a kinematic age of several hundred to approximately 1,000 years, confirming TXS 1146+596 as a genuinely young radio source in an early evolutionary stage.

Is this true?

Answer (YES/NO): NO